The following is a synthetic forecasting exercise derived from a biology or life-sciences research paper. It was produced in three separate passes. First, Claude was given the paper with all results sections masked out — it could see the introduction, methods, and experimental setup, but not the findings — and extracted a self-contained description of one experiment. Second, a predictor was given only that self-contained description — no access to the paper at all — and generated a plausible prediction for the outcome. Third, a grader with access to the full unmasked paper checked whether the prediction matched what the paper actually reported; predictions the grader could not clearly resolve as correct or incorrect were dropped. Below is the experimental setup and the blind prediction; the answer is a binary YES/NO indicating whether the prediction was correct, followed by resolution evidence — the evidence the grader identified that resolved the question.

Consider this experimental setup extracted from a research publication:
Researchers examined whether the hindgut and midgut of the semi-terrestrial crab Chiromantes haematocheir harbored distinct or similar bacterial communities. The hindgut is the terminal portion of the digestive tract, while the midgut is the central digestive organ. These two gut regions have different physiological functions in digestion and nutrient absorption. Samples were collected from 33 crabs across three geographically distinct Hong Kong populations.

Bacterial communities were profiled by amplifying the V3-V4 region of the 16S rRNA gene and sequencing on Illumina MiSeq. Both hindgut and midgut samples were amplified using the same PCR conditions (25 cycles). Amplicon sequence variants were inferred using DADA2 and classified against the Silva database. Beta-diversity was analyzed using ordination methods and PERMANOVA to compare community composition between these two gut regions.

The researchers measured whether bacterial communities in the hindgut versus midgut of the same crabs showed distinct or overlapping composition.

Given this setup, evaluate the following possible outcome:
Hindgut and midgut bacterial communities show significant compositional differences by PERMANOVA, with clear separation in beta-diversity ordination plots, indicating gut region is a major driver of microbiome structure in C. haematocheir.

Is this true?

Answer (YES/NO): NO